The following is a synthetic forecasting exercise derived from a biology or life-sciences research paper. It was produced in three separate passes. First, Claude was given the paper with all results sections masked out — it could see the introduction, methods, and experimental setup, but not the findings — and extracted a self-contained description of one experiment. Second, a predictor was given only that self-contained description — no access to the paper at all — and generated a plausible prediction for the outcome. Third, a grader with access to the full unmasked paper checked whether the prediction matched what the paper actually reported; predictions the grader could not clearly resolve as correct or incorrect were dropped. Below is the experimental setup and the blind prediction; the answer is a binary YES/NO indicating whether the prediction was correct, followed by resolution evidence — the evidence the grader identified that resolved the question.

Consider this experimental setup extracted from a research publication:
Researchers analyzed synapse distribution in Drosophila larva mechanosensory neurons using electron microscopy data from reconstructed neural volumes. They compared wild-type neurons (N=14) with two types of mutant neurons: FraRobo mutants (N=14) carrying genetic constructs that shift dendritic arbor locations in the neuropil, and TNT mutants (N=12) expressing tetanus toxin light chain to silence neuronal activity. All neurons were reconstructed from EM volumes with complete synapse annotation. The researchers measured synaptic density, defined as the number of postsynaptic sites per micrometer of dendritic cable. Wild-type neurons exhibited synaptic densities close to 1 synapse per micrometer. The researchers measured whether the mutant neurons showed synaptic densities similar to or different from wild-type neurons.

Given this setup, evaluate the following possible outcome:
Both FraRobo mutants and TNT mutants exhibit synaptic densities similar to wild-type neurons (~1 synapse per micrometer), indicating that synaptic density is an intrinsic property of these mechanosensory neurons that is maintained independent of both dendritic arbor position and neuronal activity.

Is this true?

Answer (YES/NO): NO